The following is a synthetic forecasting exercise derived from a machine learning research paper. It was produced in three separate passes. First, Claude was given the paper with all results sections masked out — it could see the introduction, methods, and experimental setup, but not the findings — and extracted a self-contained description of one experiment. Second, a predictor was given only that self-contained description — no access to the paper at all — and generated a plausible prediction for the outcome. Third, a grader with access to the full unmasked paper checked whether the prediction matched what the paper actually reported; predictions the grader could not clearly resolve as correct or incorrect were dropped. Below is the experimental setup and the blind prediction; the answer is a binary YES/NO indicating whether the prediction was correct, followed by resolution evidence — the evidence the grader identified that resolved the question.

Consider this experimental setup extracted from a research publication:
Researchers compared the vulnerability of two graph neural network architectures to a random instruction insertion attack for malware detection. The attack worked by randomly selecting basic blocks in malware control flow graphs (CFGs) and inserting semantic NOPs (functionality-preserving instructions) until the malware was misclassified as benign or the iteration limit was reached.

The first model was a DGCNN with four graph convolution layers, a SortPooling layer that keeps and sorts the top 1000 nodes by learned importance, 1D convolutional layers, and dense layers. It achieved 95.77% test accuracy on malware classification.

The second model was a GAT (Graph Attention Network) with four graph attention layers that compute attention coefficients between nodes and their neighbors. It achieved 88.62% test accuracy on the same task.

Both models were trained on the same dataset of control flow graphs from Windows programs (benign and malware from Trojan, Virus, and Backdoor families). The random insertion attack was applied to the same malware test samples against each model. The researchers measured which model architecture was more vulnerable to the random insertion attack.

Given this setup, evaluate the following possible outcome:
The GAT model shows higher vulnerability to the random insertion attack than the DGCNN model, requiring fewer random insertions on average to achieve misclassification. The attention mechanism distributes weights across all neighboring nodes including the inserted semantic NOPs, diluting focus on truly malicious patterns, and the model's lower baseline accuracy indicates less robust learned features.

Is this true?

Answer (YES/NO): NO